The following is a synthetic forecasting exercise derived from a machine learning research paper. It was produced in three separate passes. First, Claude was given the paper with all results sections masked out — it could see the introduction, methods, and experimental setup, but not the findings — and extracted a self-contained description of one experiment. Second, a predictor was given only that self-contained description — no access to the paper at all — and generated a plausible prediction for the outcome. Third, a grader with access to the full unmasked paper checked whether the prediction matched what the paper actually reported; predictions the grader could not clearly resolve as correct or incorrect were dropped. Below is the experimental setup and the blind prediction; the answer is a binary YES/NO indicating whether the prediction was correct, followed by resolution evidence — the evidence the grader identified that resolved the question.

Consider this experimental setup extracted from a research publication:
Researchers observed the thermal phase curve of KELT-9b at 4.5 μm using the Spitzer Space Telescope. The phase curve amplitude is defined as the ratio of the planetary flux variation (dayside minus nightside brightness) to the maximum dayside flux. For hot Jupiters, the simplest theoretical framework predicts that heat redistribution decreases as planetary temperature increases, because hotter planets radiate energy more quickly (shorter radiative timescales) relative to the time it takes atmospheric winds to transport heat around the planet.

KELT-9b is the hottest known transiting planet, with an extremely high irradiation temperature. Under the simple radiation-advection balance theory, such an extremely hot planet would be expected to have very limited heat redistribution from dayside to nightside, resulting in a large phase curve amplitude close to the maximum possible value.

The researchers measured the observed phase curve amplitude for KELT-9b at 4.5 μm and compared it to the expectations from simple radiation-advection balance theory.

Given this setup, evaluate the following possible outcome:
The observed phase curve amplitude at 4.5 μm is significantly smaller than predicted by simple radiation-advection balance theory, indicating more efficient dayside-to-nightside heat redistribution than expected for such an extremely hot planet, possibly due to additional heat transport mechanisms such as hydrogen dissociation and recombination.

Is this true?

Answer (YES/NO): YES